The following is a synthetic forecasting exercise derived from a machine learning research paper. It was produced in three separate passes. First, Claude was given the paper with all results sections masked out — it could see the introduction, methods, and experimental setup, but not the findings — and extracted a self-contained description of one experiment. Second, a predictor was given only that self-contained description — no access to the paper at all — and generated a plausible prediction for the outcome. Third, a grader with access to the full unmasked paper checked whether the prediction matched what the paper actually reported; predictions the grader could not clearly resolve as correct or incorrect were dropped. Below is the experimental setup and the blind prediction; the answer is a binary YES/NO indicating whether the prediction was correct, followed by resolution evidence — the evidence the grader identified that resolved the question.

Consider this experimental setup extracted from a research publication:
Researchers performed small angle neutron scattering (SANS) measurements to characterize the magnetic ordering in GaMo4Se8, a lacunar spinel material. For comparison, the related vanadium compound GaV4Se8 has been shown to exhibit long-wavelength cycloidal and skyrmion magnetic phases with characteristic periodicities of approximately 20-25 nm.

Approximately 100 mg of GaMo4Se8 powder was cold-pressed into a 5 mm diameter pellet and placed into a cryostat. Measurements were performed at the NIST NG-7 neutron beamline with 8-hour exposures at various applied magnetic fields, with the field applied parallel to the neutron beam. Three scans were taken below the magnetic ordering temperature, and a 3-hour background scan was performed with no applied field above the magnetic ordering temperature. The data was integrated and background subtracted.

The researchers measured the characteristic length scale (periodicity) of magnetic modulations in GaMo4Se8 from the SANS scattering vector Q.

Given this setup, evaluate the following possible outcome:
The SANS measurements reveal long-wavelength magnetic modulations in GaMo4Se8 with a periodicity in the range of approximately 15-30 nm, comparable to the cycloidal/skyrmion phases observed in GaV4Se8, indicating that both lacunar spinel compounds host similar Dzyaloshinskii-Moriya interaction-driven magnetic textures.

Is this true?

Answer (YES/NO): YES